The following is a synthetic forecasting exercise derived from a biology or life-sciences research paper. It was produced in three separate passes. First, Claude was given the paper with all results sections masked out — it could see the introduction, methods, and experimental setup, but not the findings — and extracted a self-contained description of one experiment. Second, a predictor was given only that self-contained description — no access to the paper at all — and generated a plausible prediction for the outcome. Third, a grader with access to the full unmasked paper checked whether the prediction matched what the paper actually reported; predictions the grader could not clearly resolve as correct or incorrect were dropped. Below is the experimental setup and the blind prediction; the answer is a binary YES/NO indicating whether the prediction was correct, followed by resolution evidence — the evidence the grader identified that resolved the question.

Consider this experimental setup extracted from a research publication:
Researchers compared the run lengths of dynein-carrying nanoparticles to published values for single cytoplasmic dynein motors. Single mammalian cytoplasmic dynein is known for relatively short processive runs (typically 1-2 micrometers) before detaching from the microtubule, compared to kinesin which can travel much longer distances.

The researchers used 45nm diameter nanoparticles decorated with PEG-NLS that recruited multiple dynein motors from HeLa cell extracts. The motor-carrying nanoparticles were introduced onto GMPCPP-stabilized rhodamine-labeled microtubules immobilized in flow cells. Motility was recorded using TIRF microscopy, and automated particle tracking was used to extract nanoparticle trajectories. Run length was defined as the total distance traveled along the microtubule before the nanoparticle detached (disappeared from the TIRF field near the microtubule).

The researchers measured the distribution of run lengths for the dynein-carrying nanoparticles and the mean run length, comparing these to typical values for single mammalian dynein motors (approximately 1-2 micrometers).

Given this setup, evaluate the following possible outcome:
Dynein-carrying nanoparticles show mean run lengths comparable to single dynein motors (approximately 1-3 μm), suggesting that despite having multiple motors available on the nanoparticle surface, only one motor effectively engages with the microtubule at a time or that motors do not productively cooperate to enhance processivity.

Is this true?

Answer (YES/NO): NO